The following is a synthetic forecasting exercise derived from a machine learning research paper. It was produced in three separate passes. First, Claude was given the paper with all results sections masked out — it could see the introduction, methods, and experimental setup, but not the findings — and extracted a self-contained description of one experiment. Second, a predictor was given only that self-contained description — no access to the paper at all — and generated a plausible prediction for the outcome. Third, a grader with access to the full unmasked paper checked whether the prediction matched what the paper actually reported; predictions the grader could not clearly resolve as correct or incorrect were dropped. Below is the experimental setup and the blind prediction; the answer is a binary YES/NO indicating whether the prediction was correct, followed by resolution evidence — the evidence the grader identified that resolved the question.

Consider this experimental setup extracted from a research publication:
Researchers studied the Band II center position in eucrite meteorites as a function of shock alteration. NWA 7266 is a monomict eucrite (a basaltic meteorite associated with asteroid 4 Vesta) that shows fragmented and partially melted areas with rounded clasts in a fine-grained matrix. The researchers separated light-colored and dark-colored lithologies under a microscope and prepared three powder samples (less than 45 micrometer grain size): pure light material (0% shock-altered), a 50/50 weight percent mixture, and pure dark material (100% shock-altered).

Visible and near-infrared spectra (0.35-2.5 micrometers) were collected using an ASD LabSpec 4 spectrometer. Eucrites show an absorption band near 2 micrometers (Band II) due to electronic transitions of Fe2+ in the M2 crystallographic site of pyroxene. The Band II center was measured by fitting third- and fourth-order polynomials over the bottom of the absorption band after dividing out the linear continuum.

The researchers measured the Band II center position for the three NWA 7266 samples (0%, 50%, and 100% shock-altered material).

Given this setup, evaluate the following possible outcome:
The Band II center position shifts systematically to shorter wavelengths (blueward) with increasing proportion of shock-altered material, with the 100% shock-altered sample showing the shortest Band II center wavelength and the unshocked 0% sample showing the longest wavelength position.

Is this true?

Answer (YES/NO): NO